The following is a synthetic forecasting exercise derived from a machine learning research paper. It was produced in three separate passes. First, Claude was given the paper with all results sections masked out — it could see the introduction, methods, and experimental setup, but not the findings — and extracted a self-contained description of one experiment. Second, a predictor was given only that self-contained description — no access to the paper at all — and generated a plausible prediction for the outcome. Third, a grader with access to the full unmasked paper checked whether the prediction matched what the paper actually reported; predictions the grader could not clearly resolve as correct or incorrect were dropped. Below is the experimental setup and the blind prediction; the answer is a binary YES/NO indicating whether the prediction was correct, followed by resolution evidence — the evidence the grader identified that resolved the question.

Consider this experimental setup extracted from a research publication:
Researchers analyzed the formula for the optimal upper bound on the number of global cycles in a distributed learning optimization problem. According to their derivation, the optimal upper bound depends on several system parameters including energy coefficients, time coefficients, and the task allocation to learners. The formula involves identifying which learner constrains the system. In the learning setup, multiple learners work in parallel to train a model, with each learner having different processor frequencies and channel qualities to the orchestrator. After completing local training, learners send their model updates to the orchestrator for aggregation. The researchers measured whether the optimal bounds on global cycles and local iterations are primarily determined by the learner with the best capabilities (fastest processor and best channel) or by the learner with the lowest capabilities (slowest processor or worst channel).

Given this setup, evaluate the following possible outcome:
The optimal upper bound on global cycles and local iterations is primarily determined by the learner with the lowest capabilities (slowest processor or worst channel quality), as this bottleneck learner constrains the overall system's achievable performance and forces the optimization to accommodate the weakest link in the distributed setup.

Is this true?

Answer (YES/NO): YES